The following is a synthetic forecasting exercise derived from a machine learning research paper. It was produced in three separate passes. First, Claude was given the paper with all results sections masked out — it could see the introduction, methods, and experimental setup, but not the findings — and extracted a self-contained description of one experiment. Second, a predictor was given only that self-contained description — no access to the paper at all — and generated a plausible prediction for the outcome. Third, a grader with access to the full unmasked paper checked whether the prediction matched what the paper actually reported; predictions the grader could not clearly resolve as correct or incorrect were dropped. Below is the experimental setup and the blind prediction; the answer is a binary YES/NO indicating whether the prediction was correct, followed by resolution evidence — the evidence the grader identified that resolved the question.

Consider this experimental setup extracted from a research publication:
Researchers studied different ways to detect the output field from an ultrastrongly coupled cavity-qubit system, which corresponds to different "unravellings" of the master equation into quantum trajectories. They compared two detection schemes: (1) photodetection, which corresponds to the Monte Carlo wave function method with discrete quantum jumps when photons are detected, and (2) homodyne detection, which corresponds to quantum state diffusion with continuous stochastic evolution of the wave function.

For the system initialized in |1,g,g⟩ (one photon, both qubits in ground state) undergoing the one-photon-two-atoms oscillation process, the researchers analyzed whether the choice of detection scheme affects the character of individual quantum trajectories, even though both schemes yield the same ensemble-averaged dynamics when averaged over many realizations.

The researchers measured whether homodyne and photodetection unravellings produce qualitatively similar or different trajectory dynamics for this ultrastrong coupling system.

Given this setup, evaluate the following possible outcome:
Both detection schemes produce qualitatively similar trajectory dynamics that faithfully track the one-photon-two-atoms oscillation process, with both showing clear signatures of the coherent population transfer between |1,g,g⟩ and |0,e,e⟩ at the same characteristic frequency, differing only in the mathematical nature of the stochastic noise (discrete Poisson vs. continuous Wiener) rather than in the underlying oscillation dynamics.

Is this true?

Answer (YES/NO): NO